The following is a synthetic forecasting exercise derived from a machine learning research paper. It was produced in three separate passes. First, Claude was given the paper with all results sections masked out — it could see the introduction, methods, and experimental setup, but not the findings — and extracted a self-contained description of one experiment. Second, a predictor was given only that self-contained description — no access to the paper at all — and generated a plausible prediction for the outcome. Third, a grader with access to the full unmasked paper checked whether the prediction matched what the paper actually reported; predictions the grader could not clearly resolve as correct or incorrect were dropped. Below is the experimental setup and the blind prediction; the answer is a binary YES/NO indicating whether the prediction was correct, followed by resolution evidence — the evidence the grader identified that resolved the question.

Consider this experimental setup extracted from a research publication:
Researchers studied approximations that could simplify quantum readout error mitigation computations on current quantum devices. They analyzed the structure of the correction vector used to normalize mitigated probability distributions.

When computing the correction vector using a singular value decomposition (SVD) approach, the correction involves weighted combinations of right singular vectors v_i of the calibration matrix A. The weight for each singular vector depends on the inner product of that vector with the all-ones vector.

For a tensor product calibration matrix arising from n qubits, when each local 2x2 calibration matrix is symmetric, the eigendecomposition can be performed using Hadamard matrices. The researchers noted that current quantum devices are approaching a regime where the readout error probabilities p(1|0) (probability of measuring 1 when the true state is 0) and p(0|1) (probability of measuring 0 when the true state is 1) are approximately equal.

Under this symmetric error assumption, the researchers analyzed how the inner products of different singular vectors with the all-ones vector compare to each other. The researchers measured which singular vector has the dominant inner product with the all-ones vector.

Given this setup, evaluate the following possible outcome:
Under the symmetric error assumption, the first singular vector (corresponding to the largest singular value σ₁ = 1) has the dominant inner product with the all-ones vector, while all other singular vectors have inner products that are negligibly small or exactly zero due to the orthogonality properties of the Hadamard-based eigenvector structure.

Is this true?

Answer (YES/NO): YES